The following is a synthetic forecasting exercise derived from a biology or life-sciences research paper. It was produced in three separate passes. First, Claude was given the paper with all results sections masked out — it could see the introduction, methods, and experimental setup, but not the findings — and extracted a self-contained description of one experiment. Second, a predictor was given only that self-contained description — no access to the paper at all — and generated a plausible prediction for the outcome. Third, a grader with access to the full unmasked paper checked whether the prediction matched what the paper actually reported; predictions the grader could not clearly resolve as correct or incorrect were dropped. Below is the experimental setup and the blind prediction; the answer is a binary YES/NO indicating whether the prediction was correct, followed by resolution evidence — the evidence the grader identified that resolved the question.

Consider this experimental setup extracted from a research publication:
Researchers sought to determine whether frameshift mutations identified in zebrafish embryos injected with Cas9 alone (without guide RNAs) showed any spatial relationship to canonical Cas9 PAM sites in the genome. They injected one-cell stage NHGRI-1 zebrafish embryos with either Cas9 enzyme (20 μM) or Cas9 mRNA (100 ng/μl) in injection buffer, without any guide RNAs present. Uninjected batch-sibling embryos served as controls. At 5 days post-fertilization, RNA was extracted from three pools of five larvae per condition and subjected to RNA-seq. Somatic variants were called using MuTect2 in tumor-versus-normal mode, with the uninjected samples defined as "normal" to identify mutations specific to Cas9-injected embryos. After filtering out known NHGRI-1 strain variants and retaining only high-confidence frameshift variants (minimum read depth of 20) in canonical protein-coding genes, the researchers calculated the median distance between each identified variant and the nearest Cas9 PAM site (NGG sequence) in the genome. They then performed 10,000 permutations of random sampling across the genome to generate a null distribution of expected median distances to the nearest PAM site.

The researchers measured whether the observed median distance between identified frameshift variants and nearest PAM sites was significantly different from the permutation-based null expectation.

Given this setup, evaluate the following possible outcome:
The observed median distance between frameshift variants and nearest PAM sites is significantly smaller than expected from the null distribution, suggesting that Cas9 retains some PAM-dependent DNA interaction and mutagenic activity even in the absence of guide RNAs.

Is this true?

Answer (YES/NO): YES